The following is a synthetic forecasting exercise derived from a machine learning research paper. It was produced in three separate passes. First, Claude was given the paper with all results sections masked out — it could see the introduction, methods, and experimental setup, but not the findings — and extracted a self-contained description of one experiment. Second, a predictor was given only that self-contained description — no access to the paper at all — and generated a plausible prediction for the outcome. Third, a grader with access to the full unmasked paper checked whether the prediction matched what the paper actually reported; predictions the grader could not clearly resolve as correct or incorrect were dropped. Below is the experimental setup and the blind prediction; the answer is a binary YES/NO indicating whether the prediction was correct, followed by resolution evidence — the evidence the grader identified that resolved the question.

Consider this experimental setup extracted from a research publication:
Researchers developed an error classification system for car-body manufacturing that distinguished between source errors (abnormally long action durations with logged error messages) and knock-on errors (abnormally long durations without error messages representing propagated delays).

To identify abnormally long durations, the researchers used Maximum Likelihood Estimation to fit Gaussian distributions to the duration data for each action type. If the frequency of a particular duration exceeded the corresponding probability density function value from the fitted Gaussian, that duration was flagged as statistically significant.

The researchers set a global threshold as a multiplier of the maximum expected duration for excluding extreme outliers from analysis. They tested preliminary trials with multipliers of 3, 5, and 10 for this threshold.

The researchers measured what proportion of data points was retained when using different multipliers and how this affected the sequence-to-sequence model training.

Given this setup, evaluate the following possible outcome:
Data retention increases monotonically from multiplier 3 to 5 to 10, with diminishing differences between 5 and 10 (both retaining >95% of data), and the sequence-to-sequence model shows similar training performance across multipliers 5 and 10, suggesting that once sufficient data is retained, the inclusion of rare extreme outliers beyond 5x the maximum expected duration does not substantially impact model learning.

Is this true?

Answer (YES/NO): NO